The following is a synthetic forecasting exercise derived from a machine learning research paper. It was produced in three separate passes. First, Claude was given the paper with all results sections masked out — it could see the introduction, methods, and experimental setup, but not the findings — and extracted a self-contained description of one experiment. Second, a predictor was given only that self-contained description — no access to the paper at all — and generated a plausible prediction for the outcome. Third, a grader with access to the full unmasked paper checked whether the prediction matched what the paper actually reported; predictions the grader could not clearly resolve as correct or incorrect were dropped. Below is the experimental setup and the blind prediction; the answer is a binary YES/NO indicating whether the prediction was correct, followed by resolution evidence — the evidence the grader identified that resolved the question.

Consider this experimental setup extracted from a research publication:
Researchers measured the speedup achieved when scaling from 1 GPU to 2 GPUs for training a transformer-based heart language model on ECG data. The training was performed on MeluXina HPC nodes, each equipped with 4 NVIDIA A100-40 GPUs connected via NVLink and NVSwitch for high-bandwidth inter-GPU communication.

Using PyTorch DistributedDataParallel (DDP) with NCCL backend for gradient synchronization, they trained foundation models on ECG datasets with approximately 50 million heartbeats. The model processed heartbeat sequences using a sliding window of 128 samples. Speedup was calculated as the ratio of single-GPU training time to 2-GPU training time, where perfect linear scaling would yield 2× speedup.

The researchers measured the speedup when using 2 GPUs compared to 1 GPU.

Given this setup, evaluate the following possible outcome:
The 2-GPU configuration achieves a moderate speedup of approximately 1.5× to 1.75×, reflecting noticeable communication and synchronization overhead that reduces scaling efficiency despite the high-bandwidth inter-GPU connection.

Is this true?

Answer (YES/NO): YES